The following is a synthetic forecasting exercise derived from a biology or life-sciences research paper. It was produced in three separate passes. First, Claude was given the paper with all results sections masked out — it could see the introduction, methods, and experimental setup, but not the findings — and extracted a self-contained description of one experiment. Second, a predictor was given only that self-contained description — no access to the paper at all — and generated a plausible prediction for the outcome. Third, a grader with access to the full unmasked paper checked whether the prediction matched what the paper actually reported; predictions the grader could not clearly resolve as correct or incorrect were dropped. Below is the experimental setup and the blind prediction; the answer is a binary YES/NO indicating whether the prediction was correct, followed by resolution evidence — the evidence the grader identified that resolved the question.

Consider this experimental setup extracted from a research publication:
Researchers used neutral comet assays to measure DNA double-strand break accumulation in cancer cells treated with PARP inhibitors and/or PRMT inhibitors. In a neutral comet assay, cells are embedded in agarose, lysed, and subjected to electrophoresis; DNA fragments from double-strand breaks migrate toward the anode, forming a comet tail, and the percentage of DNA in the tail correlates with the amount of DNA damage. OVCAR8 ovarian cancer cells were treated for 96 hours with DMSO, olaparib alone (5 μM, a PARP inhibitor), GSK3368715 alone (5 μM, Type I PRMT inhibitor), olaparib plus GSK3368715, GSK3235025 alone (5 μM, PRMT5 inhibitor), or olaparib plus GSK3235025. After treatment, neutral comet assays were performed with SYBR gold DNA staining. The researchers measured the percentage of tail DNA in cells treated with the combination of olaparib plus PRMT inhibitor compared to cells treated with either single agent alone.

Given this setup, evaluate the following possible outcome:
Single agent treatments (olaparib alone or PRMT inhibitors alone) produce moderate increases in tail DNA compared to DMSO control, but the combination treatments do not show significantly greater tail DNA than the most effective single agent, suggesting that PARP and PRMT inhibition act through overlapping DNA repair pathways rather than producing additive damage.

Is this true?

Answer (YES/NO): NO